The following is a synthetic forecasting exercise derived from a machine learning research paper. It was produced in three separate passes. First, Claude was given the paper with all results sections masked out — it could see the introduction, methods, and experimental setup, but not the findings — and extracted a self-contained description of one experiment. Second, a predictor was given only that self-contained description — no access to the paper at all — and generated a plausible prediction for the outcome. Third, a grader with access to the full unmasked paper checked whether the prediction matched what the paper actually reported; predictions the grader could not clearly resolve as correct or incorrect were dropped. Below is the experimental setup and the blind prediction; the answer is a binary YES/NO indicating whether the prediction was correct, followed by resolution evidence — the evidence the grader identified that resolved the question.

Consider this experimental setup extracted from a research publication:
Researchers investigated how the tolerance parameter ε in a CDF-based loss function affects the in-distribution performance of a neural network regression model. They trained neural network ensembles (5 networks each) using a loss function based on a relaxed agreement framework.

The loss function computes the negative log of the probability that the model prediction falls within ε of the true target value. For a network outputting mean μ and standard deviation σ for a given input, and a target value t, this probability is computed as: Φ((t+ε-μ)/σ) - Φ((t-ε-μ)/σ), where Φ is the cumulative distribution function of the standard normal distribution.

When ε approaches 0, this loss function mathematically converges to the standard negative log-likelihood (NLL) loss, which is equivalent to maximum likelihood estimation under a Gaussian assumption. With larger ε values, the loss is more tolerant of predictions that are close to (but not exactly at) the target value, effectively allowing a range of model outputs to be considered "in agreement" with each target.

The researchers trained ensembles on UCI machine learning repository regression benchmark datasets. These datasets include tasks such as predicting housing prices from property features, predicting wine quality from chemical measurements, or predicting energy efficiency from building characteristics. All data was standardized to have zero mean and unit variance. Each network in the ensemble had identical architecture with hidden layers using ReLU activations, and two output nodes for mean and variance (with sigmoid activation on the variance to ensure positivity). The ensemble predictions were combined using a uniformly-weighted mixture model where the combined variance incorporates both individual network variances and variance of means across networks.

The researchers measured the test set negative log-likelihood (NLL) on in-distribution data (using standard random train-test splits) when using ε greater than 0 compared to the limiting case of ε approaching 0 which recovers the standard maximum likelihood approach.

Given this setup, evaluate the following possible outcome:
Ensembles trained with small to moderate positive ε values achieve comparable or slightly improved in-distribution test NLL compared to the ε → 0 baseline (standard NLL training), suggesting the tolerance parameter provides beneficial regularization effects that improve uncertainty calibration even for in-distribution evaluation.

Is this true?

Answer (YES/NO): NO